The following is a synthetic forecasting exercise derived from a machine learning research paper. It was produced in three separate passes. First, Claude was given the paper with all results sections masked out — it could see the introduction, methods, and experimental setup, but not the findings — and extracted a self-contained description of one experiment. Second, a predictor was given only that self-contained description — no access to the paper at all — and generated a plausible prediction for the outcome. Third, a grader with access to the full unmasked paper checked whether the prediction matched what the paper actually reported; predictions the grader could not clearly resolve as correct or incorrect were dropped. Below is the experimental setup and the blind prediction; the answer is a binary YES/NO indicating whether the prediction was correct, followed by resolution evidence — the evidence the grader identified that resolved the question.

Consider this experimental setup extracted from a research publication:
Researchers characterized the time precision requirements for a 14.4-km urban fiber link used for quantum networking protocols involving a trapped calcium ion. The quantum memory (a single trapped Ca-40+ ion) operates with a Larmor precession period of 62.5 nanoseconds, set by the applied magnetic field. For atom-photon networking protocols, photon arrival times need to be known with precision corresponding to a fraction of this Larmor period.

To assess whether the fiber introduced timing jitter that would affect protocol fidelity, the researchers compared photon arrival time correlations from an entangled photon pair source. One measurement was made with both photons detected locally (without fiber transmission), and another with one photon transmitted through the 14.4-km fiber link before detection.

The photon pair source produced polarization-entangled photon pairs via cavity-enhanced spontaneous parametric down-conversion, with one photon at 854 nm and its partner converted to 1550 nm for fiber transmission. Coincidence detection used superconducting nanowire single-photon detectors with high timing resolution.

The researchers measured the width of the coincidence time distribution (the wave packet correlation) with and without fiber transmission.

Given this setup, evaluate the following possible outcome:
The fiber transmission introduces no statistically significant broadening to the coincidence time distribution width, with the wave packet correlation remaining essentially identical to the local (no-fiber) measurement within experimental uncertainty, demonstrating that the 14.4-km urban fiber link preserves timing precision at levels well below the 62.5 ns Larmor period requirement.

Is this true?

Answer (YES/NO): YES